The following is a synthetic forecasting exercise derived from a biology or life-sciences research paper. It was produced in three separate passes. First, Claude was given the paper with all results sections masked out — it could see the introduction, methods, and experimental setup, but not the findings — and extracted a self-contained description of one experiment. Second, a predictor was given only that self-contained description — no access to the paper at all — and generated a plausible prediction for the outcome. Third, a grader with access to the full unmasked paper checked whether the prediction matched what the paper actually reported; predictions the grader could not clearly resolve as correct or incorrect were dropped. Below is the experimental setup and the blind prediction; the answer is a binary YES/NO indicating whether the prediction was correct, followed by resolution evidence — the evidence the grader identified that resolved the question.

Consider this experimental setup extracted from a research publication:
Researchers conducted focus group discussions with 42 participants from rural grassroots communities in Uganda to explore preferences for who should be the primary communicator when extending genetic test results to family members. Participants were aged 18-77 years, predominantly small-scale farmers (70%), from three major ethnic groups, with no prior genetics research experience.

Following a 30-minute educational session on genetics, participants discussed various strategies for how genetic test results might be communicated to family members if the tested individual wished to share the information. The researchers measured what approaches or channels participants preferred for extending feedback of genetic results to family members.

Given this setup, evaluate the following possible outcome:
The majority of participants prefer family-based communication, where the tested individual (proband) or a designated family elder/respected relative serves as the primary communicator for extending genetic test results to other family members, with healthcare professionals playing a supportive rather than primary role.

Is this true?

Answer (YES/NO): NO